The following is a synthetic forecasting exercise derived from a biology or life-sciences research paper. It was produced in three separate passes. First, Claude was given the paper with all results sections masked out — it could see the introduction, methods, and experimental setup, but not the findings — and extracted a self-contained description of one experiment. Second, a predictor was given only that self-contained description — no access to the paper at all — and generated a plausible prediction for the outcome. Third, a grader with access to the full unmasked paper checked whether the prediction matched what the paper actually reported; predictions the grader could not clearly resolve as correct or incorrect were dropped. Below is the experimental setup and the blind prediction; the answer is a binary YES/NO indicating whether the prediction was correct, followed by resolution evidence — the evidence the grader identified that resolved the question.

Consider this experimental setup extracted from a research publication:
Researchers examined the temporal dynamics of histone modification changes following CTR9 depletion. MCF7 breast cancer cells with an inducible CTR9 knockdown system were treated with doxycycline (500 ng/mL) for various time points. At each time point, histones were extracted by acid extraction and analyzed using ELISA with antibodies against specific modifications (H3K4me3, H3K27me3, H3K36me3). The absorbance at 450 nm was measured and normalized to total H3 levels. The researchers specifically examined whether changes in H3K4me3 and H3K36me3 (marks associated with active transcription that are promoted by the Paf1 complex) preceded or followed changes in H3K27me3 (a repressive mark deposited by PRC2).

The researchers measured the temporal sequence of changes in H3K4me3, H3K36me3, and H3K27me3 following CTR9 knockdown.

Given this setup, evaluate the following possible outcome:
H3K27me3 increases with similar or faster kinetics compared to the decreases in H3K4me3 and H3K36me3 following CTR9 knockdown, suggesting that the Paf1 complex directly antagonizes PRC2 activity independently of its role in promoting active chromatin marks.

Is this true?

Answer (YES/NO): NO